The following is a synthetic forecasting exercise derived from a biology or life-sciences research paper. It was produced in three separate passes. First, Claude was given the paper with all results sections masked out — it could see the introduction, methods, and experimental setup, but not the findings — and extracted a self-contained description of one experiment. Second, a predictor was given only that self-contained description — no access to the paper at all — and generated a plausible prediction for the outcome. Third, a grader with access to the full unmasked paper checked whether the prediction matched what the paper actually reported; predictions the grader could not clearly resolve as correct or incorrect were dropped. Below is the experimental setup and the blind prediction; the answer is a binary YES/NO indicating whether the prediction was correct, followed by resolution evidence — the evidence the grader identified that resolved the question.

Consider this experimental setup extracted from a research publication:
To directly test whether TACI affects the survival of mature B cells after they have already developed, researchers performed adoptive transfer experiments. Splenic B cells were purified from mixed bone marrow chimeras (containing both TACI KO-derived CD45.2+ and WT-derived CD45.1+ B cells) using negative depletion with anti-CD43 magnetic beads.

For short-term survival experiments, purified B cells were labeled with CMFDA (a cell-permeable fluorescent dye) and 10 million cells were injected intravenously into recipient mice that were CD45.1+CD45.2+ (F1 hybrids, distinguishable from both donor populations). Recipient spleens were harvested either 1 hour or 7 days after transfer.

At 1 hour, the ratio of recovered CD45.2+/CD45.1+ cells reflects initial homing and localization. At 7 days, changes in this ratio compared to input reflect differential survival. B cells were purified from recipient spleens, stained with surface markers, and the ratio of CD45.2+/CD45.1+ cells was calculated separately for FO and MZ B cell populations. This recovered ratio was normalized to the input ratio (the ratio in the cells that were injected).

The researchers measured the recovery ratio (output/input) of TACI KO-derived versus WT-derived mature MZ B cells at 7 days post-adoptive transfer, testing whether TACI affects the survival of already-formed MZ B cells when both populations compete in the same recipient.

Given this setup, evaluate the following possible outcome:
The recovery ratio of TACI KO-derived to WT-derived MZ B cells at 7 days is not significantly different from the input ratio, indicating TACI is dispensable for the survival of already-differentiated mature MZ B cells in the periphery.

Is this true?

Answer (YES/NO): YES